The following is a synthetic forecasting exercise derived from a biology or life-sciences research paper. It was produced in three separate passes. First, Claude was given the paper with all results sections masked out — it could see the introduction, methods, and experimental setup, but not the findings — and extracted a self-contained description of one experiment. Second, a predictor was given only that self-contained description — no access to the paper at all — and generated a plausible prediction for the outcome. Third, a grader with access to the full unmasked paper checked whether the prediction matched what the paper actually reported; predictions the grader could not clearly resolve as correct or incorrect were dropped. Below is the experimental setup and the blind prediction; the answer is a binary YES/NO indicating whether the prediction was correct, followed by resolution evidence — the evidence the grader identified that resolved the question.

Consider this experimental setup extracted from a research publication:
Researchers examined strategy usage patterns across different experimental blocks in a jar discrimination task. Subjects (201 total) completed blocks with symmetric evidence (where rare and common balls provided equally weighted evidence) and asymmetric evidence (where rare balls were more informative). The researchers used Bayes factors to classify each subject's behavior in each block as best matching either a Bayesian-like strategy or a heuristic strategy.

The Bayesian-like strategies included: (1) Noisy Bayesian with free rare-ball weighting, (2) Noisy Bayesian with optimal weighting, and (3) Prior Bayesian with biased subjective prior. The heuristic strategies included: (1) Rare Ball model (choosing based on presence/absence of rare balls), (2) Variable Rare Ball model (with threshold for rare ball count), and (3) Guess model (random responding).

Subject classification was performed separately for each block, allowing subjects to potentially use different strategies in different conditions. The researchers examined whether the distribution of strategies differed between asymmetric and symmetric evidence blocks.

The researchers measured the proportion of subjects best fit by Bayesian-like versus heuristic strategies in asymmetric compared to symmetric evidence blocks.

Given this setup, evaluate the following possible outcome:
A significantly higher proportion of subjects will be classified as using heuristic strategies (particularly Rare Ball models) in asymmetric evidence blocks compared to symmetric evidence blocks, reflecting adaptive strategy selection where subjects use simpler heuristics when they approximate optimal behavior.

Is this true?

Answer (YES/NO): NO